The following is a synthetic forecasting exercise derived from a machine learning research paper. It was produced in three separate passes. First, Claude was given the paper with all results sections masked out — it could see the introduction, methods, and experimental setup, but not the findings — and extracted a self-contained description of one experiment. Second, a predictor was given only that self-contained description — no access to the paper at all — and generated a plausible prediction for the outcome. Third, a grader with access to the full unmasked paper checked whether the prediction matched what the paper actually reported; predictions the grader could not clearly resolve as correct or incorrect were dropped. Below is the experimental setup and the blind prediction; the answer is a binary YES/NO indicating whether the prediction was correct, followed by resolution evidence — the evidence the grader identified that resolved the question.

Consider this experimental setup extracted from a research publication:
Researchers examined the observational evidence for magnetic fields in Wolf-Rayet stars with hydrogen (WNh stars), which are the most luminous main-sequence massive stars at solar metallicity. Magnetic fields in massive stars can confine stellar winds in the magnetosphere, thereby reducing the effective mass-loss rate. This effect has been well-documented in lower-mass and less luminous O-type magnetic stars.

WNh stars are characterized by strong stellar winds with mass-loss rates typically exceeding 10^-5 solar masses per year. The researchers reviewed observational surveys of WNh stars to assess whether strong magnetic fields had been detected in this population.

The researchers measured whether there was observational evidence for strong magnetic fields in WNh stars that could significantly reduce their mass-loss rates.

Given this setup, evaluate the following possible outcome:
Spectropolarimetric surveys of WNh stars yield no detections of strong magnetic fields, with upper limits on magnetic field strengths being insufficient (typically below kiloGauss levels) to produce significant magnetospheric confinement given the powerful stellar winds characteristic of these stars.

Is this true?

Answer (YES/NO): YES